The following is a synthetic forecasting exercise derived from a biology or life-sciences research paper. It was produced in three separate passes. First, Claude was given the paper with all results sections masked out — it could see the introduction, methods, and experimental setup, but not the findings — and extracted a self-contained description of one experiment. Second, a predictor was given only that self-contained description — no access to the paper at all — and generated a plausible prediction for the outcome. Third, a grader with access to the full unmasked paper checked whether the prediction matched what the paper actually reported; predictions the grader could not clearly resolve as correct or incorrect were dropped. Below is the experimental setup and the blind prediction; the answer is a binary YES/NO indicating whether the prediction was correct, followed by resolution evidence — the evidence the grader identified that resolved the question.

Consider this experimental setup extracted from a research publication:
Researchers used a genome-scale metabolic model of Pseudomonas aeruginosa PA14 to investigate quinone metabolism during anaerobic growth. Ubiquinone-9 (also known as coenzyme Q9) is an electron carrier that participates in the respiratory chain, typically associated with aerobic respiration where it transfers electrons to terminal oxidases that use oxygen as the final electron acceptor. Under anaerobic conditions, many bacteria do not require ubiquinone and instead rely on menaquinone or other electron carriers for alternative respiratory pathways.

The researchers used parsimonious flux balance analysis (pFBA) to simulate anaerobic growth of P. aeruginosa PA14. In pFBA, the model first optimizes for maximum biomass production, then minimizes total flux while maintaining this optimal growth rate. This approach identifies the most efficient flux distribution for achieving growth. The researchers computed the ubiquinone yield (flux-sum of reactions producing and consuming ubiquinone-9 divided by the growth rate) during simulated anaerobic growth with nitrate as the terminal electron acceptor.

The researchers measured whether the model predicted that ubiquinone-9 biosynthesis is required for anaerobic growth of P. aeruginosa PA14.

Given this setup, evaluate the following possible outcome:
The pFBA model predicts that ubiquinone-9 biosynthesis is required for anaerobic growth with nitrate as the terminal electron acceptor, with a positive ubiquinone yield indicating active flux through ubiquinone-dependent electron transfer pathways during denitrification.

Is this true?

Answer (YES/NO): YES